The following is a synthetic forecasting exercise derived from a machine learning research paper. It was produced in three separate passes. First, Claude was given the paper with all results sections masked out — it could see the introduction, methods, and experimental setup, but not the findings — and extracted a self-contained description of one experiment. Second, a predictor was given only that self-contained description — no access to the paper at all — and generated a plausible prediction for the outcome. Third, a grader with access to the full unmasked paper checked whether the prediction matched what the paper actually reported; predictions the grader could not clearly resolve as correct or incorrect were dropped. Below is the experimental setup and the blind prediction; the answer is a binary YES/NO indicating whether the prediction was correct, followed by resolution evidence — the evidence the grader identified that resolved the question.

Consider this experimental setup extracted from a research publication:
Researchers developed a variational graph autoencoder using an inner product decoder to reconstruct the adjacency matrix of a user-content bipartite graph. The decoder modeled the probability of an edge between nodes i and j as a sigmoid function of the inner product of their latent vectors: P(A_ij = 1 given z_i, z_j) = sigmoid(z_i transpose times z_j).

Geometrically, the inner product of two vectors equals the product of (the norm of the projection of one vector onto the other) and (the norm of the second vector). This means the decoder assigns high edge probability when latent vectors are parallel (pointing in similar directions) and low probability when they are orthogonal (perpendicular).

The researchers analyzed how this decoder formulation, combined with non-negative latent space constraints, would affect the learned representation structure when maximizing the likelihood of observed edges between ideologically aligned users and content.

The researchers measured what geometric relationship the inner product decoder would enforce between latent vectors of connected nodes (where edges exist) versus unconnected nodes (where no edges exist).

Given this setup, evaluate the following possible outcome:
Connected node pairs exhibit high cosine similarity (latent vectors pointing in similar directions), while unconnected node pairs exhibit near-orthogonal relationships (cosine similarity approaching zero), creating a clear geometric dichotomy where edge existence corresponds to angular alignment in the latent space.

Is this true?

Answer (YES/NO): YES